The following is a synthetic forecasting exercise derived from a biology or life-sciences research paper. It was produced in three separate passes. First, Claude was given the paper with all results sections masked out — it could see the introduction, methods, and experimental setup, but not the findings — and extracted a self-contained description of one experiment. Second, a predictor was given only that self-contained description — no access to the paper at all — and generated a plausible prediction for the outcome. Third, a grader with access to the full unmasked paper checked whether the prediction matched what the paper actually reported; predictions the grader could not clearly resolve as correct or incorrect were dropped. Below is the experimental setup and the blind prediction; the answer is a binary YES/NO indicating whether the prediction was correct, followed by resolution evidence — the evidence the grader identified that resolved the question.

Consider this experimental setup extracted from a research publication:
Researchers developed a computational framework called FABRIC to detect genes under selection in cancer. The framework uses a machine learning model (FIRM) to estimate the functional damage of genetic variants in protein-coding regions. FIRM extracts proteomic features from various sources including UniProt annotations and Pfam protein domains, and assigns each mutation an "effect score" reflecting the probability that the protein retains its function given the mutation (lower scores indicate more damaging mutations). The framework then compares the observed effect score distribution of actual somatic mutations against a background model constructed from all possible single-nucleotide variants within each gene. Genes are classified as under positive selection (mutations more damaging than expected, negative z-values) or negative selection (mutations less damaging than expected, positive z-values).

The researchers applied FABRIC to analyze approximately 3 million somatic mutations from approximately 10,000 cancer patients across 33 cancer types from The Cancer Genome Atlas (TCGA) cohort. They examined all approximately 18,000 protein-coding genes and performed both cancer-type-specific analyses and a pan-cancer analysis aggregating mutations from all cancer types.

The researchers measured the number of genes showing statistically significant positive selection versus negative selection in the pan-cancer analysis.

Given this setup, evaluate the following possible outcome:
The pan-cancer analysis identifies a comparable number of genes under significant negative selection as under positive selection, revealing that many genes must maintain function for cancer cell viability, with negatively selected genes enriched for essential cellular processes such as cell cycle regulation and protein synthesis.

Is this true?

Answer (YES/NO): NO